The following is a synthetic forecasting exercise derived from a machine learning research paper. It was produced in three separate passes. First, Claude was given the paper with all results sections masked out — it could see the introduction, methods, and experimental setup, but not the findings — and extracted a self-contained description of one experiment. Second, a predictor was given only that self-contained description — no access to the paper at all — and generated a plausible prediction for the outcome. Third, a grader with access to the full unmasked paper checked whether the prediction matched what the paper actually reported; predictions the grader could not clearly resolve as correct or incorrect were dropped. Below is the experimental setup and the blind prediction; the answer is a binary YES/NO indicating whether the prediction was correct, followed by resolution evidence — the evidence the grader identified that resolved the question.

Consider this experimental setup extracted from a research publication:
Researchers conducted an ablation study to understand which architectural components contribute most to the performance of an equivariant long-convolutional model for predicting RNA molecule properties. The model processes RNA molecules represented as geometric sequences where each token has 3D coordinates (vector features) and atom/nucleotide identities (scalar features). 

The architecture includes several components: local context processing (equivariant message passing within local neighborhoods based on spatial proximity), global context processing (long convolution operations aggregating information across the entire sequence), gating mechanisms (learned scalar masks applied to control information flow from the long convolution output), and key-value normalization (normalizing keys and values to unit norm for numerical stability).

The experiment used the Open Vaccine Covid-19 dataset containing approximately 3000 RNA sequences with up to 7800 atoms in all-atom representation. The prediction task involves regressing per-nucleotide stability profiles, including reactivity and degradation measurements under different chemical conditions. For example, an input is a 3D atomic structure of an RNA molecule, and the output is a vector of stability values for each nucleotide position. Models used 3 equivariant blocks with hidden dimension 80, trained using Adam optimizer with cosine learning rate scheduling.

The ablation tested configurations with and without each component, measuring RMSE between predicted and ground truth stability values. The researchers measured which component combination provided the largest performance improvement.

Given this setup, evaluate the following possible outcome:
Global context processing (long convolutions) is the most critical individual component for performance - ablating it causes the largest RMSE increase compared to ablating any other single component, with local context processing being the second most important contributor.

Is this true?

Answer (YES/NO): NO